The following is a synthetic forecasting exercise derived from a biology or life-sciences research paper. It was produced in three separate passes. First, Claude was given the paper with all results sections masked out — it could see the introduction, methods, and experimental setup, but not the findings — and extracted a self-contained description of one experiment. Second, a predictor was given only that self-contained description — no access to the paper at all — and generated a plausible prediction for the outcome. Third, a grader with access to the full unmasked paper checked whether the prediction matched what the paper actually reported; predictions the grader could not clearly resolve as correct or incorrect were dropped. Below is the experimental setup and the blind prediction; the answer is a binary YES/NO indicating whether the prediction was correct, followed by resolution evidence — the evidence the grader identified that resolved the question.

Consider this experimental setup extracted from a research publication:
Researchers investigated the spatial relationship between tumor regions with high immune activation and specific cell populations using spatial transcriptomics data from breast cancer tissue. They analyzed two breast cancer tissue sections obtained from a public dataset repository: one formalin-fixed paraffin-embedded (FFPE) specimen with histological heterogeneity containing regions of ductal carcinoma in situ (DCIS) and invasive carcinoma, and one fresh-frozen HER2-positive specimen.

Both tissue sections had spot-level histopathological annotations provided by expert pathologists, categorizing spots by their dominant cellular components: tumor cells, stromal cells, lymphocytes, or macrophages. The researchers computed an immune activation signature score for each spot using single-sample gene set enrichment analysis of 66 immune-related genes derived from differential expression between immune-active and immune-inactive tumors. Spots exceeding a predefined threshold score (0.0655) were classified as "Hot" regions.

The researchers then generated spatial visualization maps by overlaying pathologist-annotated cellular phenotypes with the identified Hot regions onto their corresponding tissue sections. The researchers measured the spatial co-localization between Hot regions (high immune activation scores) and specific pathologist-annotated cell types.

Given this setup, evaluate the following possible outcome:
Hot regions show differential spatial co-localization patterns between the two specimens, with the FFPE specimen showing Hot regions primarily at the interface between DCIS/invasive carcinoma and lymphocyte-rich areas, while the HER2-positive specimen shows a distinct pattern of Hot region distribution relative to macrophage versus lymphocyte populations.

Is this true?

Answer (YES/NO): NO